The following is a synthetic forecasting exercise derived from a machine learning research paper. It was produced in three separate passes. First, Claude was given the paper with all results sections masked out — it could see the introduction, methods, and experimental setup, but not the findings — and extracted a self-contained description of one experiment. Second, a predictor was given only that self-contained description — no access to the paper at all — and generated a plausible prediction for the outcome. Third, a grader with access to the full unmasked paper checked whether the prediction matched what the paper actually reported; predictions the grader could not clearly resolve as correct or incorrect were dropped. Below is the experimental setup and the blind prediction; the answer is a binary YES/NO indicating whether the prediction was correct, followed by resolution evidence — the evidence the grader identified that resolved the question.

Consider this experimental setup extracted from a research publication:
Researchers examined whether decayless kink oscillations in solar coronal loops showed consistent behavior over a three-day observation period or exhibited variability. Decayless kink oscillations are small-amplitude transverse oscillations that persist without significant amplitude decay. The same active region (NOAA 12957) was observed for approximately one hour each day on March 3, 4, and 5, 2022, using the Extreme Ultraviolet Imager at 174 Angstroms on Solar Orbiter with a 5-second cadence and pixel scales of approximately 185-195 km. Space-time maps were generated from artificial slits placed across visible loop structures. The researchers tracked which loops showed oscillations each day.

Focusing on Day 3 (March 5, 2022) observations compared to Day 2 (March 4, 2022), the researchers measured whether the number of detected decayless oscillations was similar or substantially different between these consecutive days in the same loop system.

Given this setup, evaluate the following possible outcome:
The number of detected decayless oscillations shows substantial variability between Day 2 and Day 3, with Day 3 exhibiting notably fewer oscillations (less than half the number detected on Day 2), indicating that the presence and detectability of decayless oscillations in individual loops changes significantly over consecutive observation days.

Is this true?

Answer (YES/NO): YES